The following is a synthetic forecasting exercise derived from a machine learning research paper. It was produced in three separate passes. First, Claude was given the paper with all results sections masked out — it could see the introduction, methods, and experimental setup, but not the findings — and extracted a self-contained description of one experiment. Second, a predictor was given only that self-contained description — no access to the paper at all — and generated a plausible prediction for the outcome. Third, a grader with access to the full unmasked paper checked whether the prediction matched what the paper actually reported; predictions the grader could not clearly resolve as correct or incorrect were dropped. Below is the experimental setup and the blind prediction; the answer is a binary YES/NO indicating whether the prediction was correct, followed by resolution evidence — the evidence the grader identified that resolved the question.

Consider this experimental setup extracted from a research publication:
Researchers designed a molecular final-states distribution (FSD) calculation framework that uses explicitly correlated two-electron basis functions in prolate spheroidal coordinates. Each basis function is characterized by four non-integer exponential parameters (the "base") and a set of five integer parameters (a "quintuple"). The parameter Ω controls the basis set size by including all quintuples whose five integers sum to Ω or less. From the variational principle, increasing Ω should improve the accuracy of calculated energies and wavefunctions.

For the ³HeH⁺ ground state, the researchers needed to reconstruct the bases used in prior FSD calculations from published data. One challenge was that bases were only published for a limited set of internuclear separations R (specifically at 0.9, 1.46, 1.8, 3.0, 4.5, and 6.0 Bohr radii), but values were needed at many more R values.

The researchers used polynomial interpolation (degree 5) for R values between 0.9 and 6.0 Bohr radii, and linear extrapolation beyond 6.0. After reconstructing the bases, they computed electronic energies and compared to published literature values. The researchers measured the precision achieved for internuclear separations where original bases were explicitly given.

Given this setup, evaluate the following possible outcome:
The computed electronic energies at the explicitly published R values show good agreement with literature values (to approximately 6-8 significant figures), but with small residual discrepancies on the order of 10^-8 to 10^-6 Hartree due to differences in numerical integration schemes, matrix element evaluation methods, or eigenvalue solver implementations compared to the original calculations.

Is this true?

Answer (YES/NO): NO